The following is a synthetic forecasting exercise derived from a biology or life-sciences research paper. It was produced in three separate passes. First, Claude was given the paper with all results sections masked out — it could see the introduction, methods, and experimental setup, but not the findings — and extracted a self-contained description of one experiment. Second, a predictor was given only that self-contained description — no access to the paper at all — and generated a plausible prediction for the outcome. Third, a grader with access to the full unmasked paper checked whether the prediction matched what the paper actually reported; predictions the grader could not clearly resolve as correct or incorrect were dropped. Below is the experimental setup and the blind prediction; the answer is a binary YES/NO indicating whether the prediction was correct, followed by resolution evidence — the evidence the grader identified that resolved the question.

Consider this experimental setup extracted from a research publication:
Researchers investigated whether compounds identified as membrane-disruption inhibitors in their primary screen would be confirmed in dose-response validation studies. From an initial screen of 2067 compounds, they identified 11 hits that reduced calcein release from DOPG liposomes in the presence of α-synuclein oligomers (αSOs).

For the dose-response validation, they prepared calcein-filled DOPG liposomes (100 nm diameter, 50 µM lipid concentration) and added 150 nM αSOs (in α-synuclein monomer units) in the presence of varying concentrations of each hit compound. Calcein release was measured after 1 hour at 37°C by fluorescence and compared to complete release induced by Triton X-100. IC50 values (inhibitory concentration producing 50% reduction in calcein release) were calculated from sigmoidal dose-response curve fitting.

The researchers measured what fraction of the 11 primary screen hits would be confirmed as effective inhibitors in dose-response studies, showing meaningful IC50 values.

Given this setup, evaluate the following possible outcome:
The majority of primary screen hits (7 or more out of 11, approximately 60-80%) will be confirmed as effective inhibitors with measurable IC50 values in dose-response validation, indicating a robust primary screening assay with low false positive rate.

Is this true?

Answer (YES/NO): NO